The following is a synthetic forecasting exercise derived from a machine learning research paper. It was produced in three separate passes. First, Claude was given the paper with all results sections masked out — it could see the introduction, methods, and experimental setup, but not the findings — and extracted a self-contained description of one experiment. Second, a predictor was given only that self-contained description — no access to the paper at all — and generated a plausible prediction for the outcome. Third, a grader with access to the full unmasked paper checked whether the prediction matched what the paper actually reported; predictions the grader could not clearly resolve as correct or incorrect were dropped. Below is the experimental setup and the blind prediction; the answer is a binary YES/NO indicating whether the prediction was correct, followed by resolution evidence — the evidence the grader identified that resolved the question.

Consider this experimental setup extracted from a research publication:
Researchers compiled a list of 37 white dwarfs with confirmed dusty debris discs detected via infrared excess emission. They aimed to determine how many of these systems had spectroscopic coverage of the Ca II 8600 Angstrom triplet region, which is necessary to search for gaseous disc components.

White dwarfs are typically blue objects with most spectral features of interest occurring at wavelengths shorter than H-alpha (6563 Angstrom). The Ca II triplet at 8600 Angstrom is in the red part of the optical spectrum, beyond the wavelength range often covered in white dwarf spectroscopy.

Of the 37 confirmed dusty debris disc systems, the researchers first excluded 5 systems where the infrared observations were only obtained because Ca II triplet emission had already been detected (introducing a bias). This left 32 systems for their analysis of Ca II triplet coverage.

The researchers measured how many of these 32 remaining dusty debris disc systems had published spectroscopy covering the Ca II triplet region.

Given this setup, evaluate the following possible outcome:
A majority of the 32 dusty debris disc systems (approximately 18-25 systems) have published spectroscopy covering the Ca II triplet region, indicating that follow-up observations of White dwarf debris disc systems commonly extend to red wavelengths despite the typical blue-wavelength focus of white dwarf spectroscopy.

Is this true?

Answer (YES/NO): NO